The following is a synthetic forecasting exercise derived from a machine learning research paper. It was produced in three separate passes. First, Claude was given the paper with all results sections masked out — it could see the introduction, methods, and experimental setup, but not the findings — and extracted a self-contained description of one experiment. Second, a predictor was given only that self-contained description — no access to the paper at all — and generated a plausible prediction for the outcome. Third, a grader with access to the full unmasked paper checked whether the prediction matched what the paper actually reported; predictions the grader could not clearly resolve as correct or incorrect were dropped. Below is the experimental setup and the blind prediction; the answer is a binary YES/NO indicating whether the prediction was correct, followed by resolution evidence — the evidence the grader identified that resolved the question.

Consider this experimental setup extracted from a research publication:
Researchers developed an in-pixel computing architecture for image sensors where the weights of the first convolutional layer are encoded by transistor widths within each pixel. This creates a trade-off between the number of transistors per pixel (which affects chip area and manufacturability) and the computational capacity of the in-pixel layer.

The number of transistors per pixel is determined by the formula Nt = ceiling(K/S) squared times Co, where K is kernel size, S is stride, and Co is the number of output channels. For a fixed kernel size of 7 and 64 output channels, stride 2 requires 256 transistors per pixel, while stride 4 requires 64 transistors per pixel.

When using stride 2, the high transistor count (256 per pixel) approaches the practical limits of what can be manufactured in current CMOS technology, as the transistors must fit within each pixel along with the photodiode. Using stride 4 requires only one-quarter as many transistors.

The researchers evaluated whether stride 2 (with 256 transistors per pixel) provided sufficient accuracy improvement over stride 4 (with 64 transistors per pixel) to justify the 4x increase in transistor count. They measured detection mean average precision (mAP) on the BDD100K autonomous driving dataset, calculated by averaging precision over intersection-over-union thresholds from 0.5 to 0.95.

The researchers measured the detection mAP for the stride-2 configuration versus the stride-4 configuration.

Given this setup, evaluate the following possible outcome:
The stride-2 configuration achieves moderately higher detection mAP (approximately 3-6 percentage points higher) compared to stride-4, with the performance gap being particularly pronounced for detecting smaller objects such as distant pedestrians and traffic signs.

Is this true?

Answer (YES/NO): NO